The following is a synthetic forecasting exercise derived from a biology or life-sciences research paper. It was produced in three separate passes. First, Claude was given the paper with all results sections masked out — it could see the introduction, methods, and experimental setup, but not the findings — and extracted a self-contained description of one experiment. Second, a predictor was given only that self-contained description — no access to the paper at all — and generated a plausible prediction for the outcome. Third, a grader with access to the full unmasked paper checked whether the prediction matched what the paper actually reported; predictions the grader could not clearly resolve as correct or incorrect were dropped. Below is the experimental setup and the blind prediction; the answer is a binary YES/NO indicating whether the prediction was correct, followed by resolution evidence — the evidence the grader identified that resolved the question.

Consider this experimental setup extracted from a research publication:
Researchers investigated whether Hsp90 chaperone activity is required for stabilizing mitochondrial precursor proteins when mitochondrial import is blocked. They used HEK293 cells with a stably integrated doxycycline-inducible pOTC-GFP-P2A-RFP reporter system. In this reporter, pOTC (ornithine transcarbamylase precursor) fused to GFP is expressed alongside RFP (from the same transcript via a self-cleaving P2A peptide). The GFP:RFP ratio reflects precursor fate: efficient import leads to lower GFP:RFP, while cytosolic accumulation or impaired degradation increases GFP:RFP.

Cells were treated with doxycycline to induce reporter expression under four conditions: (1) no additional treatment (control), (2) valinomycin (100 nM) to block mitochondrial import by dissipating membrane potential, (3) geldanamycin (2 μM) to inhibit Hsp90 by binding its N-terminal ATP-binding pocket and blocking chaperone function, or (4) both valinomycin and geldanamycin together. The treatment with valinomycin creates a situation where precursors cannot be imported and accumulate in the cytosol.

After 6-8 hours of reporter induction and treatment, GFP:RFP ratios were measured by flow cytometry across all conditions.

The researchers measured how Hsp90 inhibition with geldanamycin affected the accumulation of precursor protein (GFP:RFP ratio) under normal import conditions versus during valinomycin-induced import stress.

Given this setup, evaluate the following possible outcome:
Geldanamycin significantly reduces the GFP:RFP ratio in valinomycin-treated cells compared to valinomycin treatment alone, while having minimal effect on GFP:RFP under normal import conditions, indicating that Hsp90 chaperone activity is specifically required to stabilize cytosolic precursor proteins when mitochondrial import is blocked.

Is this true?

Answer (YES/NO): YES